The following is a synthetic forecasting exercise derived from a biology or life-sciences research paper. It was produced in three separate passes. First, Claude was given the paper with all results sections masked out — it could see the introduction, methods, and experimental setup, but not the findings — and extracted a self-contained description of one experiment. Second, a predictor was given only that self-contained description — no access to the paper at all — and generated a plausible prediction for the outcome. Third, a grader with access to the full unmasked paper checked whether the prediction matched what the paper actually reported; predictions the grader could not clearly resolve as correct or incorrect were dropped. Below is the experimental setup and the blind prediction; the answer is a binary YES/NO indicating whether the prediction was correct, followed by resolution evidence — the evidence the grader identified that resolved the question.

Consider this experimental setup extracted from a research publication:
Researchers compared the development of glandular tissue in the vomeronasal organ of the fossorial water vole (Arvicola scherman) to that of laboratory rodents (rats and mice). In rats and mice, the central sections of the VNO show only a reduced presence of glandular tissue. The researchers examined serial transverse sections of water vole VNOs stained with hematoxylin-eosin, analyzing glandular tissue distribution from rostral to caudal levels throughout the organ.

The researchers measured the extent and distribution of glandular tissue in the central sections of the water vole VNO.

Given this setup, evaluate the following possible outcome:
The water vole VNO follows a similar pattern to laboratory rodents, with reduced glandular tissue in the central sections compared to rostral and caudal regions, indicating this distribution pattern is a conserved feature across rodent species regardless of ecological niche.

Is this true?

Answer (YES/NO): NO